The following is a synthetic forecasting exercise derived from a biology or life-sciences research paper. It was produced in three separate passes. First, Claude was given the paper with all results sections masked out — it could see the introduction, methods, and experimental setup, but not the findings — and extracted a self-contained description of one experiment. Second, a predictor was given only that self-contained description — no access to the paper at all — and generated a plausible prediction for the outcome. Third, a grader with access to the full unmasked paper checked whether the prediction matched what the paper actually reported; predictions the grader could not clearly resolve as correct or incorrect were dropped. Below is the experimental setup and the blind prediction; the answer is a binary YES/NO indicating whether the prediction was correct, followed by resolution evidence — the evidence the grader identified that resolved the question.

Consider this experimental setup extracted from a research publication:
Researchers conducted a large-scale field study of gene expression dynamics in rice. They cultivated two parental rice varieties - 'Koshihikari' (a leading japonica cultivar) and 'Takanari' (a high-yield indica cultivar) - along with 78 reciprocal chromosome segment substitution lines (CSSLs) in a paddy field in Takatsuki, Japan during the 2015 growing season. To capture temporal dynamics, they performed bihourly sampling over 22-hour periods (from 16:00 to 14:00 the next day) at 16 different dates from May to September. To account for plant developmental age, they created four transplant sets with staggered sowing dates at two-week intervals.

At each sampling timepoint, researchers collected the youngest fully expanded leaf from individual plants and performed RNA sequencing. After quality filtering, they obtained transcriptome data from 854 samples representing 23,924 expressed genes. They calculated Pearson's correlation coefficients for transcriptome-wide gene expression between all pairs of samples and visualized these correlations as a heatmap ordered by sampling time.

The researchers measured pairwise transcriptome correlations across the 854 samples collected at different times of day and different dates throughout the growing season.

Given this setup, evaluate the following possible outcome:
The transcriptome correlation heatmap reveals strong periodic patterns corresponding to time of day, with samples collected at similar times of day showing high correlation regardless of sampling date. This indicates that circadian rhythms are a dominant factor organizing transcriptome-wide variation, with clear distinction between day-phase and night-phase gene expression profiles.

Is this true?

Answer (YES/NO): YES